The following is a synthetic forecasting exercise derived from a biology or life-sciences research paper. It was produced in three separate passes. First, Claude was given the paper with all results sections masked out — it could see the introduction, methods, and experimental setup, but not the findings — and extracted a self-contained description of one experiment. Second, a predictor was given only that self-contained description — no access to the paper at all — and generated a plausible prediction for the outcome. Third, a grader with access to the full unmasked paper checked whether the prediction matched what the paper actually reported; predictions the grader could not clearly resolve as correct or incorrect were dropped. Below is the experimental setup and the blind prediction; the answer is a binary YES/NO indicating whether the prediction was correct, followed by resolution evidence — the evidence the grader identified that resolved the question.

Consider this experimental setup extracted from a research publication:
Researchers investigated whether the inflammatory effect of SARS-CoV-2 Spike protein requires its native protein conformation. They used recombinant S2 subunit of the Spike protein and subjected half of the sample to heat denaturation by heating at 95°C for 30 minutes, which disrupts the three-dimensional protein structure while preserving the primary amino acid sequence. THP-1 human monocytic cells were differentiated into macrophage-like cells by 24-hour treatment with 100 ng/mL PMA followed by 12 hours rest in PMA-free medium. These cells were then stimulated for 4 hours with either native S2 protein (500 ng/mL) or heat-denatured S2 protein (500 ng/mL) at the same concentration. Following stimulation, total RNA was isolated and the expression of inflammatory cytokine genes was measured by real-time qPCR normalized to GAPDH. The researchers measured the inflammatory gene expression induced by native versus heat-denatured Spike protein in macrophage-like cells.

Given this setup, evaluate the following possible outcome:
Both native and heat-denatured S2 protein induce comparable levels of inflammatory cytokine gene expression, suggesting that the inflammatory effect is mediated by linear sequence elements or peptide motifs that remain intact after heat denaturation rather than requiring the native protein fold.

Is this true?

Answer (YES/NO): NO